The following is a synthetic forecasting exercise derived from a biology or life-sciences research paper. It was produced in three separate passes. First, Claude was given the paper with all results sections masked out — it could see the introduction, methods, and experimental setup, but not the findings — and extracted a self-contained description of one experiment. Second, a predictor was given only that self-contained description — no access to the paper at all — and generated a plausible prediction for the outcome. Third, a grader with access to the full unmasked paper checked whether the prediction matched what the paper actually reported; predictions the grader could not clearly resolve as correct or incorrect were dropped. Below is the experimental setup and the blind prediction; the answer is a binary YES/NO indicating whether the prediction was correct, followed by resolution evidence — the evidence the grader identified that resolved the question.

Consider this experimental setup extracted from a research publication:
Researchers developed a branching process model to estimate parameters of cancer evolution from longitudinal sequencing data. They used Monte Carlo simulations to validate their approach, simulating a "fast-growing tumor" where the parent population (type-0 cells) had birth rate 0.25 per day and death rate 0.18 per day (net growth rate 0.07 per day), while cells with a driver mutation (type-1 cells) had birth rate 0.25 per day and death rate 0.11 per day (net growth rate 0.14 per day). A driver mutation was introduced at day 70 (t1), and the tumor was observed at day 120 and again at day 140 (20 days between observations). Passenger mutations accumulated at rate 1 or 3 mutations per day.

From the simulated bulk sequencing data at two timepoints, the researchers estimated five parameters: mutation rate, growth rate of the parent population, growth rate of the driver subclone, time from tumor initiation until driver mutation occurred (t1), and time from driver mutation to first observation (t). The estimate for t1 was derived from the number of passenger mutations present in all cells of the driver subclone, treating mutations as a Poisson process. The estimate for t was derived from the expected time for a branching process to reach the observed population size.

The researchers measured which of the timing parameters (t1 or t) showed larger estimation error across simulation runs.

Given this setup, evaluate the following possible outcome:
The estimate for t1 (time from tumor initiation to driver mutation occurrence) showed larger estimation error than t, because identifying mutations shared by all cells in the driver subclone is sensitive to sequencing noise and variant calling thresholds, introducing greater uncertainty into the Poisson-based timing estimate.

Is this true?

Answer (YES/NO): YES